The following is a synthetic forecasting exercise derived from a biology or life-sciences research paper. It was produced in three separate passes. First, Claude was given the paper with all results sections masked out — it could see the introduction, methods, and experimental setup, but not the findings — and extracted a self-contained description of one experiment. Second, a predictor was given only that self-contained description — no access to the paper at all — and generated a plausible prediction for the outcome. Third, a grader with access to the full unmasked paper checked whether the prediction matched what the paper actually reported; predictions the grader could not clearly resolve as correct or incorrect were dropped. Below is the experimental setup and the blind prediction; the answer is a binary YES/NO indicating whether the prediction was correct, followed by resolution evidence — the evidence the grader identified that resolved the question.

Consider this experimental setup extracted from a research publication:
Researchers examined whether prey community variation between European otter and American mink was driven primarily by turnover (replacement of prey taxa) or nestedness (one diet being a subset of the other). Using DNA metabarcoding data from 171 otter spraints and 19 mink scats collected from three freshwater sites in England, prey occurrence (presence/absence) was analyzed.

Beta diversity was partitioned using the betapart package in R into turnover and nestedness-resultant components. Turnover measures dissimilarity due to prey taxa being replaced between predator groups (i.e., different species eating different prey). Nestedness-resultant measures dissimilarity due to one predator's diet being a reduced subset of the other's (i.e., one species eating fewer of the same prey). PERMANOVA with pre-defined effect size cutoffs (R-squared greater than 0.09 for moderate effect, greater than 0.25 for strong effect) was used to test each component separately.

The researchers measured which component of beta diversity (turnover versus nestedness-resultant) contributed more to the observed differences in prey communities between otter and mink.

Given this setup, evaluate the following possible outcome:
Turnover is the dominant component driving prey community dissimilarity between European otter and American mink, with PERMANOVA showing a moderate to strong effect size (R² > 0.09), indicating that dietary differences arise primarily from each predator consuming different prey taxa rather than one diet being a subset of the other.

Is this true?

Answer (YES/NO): NO